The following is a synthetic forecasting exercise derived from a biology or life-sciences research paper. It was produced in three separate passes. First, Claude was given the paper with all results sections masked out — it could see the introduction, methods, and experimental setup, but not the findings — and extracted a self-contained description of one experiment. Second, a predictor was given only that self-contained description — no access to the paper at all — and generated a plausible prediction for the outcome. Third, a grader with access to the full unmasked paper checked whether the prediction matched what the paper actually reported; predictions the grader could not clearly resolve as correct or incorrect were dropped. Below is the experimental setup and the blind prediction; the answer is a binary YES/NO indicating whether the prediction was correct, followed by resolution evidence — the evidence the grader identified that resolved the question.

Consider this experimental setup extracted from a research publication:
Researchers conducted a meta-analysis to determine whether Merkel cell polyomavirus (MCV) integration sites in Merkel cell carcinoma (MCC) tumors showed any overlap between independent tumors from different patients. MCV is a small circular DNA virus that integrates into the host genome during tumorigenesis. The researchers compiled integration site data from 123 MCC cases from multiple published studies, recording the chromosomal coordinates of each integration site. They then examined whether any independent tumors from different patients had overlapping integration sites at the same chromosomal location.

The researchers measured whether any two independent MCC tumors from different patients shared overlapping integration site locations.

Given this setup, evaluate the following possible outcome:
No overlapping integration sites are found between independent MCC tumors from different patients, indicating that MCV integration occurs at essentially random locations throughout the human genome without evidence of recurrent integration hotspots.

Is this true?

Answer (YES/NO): NO